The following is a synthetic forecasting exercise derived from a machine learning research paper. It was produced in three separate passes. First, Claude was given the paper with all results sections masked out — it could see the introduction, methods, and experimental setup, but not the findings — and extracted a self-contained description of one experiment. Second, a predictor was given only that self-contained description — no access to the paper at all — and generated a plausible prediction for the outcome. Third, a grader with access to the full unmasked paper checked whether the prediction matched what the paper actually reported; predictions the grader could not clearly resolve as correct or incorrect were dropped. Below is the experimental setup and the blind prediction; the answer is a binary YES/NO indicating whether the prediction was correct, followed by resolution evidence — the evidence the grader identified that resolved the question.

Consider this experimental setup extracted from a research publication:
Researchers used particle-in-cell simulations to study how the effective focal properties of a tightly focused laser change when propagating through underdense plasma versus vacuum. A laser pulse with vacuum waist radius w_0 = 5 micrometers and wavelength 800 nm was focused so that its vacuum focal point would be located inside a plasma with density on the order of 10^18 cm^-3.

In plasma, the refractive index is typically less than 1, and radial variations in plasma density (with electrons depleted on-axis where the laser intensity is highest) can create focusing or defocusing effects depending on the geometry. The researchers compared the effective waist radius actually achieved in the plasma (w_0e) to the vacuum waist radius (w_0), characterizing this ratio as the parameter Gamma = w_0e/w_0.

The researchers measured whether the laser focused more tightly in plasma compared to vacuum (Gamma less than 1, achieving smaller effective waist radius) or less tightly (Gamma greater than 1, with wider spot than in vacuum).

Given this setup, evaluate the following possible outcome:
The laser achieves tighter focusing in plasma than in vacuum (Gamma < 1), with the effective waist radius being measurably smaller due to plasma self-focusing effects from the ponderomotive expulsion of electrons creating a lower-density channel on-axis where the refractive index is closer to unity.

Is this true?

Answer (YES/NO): YES